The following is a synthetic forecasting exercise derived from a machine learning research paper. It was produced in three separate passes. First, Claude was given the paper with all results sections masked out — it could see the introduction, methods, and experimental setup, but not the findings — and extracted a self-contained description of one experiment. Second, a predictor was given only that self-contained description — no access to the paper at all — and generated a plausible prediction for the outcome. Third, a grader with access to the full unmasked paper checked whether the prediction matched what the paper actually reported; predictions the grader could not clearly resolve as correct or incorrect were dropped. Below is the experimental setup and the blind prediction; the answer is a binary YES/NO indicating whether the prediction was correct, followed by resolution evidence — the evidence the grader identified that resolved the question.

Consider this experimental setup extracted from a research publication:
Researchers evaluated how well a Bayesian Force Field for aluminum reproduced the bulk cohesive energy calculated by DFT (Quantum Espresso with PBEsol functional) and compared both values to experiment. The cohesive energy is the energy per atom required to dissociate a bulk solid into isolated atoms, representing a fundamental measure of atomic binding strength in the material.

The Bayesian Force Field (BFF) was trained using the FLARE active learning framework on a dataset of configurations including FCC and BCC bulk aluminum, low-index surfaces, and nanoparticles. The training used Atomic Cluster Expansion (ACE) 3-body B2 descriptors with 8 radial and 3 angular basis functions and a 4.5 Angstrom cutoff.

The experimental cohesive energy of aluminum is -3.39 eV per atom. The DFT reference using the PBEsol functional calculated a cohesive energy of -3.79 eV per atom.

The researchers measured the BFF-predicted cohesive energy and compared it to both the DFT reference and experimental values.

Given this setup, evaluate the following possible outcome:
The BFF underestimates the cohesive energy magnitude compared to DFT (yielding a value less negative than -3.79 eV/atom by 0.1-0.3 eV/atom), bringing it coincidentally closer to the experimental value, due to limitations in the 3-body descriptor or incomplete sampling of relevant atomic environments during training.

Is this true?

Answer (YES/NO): NO